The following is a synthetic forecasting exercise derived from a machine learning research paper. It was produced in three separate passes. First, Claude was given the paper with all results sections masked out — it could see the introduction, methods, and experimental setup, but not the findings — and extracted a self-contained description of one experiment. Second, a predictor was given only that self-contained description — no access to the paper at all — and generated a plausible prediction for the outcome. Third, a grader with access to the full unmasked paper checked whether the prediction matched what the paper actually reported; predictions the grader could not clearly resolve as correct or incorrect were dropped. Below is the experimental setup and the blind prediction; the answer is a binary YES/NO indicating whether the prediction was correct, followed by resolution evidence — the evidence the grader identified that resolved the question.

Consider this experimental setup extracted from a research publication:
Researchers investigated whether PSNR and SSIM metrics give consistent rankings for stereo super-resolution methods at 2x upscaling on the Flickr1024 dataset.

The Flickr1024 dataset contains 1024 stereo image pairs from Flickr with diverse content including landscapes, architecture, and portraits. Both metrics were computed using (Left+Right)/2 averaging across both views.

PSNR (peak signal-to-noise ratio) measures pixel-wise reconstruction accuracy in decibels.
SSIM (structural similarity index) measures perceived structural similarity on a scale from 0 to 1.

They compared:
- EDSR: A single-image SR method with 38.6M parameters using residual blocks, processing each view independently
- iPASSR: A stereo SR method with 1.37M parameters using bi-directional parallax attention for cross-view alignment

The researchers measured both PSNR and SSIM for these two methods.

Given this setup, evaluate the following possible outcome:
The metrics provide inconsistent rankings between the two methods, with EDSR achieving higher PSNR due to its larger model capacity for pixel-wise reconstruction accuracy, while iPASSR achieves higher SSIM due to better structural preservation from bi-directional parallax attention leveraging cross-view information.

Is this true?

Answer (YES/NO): YES